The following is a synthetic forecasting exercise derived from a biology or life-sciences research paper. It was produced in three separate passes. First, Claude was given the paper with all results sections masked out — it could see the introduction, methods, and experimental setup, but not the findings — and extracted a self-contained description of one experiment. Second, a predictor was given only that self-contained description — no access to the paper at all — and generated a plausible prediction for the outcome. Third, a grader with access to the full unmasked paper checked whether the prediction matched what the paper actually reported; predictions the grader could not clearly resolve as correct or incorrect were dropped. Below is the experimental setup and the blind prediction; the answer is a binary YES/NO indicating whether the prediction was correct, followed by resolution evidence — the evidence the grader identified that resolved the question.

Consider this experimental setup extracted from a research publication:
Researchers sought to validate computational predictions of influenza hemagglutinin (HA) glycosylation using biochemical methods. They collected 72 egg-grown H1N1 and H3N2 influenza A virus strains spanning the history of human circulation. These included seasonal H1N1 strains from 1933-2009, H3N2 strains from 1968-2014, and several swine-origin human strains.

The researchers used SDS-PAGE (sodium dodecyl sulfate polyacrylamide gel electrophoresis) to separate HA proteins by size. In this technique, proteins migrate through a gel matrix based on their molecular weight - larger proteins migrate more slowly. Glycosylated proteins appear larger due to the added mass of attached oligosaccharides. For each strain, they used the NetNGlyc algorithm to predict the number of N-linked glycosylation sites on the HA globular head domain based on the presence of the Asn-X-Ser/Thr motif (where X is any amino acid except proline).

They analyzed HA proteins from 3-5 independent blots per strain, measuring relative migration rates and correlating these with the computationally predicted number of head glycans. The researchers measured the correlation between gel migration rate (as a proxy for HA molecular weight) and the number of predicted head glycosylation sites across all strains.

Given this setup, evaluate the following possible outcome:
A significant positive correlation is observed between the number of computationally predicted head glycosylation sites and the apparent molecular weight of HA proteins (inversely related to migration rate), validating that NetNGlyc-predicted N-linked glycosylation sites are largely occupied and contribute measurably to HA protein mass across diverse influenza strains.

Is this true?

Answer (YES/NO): YES